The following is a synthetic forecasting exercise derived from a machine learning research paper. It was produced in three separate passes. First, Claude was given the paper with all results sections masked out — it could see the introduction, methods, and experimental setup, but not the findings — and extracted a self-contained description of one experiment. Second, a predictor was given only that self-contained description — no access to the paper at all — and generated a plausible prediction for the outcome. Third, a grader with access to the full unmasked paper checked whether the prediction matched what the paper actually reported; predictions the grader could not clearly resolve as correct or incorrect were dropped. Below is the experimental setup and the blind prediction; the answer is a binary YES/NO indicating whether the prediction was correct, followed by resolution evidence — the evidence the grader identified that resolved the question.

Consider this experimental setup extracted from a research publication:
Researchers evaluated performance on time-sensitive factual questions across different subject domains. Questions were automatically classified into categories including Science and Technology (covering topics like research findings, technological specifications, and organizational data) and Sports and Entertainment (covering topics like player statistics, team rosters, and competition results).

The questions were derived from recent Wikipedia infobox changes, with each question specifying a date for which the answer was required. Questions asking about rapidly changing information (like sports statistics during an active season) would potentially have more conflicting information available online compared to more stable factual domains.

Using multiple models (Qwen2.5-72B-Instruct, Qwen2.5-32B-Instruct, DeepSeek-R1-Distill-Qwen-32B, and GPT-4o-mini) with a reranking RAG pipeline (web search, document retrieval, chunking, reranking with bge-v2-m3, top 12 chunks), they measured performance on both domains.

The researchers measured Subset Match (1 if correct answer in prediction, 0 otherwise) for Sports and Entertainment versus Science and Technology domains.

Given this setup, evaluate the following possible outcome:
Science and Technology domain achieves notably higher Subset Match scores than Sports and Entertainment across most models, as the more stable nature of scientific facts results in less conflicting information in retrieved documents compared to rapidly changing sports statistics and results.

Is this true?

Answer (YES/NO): YES